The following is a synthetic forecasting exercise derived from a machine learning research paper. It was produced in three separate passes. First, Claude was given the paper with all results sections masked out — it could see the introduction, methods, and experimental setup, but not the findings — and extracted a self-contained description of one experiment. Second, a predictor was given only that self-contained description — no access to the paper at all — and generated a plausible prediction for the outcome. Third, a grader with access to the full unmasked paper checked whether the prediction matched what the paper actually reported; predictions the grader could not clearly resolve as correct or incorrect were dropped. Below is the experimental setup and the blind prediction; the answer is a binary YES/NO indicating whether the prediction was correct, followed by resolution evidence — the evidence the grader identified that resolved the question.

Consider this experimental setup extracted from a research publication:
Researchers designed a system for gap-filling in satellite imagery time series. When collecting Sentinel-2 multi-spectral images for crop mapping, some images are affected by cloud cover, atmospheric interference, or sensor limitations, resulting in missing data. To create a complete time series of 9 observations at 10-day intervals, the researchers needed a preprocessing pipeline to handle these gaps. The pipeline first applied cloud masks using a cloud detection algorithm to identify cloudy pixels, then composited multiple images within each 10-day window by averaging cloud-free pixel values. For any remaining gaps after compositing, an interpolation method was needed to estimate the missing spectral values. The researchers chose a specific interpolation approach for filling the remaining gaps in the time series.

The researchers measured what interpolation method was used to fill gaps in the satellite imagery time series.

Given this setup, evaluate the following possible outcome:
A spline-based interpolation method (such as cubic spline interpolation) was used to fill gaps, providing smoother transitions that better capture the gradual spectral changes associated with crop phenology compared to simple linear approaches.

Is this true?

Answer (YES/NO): NO